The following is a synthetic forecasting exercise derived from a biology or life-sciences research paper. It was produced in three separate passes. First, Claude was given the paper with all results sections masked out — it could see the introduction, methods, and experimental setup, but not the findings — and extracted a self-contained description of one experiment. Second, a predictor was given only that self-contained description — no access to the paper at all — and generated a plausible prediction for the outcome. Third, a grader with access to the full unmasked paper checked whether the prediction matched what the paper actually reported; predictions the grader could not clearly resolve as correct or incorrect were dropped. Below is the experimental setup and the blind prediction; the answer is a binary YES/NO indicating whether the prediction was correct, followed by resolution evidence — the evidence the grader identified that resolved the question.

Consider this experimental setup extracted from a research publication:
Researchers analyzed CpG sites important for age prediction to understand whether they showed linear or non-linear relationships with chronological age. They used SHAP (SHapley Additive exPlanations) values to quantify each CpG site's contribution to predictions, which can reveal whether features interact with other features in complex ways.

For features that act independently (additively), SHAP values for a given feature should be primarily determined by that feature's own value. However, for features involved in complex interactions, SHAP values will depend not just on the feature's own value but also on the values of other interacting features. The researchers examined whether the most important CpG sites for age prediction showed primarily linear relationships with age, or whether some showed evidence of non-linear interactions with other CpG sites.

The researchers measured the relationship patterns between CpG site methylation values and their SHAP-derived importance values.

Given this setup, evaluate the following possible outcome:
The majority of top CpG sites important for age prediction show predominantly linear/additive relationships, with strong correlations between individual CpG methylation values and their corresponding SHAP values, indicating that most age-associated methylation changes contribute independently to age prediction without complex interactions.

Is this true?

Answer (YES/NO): YES